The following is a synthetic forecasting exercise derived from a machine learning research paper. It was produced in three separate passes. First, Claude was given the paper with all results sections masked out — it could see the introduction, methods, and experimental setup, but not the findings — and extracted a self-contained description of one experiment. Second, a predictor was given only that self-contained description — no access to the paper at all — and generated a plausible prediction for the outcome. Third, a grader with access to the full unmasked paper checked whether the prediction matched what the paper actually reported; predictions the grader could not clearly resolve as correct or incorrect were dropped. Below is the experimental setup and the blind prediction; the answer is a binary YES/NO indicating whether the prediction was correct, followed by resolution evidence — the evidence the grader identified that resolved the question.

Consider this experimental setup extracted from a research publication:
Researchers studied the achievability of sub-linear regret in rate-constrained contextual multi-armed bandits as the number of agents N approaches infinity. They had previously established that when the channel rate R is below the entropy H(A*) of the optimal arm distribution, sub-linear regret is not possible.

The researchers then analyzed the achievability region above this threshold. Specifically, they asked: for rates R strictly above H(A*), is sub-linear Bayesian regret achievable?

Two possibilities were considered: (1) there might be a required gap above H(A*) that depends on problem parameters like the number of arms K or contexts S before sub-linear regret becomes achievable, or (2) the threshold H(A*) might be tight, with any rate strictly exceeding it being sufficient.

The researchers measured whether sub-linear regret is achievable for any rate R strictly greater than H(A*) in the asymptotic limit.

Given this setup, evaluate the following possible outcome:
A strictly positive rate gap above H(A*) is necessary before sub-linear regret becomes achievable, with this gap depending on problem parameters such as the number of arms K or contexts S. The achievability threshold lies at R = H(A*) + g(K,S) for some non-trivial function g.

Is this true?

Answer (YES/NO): NO